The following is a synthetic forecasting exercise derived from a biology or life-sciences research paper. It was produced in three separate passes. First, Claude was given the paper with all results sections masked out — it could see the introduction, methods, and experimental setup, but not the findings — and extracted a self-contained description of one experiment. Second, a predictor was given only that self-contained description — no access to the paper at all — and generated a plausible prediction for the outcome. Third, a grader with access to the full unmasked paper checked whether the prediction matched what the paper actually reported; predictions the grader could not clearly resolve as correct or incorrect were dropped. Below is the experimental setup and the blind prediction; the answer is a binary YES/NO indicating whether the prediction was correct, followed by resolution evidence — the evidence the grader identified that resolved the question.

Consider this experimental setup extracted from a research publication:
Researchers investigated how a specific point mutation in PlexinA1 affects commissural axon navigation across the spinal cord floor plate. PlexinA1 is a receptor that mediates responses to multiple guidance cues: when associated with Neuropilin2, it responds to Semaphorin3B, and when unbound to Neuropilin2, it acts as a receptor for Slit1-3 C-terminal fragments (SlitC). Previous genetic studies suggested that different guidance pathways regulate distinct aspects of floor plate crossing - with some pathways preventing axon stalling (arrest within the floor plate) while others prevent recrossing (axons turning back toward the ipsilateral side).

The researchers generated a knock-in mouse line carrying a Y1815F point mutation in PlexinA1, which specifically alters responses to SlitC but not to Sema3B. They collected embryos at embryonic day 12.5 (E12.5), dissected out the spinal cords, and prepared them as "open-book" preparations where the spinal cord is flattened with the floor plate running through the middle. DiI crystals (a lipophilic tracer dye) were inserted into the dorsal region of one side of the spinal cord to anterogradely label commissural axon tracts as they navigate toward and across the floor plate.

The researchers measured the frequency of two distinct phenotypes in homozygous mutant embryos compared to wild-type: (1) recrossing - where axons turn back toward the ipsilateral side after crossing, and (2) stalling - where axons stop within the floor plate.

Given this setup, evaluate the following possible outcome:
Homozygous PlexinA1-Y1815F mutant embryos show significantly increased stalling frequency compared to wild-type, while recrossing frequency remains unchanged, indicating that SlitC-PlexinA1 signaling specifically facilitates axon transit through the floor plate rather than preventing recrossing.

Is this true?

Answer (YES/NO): NO